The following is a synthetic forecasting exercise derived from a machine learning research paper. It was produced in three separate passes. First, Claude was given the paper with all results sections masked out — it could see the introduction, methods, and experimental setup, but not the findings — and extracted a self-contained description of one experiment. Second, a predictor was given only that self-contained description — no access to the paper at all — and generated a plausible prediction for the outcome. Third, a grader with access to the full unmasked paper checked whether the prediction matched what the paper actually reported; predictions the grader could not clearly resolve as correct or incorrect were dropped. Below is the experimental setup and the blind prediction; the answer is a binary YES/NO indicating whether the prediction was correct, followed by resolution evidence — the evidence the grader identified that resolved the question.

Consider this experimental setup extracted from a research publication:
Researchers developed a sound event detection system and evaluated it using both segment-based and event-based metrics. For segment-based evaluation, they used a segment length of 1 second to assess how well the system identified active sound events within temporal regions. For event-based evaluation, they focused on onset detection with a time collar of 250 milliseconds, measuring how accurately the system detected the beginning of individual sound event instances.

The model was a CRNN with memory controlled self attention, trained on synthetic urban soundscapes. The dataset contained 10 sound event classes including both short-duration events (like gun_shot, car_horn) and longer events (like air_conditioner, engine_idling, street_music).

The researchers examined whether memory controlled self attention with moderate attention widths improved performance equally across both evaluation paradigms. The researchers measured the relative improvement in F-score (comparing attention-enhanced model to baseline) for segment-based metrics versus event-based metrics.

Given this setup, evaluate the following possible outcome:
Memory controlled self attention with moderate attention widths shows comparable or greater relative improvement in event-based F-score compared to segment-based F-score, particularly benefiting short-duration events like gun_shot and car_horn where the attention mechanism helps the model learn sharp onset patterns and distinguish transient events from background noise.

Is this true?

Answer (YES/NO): NO